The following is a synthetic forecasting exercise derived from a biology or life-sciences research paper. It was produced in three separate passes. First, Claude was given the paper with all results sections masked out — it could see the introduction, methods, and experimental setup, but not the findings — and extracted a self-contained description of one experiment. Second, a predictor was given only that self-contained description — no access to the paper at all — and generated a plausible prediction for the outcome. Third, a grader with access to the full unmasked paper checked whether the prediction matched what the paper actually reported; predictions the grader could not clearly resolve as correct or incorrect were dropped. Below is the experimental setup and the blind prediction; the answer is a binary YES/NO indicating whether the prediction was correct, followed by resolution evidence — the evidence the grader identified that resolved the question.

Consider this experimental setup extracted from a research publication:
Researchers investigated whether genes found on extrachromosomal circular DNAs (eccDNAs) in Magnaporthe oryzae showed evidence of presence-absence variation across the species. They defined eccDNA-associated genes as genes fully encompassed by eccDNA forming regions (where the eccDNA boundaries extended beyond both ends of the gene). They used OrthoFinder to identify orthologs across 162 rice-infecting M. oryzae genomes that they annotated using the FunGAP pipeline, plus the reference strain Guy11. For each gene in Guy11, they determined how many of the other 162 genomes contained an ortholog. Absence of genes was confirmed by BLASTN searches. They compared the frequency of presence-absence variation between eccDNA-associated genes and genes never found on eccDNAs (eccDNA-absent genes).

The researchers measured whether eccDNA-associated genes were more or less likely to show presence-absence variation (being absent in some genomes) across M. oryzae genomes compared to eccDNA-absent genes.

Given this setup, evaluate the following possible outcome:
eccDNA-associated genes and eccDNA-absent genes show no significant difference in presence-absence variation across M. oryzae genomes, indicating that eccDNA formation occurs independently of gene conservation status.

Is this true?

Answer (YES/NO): NO